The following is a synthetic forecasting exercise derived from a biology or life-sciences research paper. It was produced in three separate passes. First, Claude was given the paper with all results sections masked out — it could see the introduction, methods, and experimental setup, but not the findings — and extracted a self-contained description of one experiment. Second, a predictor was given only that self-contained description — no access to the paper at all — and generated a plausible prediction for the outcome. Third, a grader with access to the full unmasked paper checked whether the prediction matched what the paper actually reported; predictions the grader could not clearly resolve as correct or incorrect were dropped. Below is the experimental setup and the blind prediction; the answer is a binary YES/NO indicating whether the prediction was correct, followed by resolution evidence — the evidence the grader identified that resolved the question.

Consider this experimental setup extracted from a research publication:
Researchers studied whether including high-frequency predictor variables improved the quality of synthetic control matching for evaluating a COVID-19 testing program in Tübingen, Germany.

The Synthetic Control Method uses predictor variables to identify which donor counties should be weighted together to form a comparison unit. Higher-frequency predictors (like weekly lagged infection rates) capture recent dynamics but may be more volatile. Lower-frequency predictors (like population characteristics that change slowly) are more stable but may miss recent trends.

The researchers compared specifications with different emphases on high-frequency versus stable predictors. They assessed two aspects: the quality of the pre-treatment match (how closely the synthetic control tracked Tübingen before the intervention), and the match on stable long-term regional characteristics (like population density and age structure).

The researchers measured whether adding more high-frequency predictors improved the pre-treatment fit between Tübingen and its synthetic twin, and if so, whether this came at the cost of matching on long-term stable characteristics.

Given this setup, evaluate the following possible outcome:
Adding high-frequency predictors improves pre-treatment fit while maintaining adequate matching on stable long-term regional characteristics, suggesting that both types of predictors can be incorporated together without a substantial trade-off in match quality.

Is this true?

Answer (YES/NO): NO